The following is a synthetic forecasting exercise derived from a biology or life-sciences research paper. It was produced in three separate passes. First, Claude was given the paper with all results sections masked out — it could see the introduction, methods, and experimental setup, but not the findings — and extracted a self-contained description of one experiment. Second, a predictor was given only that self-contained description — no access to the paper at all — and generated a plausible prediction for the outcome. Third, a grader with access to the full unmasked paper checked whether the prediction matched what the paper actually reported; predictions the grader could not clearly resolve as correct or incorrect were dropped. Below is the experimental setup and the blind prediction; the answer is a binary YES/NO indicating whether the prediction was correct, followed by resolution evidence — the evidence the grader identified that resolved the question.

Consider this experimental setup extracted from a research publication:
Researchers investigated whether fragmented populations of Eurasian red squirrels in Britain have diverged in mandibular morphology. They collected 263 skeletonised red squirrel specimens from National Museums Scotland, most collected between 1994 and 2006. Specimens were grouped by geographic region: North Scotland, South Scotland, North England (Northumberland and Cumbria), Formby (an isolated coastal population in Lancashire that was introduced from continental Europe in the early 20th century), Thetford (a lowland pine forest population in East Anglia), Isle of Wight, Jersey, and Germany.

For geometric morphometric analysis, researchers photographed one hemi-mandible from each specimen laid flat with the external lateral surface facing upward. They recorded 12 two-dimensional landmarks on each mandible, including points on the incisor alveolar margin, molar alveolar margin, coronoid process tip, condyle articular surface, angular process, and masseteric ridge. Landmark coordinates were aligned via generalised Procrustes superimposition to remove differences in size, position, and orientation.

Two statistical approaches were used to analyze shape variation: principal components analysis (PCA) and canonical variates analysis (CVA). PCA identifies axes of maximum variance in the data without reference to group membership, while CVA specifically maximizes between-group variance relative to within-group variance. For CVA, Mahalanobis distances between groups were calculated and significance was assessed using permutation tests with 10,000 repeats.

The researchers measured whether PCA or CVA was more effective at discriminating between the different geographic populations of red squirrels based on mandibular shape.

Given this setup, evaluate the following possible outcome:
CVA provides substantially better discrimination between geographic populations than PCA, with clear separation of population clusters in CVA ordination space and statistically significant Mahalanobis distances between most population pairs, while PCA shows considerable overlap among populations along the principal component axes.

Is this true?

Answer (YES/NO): YES